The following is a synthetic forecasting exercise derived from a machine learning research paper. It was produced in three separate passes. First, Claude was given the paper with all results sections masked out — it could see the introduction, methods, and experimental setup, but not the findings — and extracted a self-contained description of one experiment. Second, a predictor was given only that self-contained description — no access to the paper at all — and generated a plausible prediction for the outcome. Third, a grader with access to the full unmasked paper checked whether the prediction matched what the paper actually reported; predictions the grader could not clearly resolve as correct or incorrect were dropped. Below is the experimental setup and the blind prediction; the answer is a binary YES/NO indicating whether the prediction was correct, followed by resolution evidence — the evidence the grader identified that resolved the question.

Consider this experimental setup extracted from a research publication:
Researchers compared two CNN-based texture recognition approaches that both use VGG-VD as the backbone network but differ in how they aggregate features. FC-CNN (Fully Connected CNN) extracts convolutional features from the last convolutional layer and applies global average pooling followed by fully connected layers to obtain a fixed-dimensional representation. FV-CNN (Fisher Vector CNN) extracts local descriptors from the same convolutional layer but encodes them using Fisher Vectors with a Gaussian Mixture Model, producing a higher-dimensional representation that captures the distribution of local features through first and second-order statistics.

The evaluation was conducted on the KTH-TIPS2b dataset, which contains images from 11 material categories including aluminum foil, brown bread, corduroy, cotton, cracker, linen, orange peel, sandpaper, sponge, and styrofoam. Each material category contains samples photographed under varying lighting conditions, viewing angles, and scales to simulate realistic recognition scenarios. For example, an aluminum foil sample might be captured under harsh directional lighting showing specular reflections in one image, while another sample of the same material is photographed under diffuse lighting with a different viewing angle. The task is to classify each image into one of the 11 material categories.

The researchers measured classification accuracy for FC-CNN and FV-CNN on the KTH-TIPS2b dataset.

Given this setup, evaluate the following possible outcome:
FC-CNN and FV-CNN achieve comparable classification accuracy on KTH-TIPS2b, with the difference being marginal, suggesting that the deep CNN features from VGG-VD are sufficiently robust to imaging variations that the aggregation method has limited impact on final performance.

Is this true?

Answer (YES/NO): NO